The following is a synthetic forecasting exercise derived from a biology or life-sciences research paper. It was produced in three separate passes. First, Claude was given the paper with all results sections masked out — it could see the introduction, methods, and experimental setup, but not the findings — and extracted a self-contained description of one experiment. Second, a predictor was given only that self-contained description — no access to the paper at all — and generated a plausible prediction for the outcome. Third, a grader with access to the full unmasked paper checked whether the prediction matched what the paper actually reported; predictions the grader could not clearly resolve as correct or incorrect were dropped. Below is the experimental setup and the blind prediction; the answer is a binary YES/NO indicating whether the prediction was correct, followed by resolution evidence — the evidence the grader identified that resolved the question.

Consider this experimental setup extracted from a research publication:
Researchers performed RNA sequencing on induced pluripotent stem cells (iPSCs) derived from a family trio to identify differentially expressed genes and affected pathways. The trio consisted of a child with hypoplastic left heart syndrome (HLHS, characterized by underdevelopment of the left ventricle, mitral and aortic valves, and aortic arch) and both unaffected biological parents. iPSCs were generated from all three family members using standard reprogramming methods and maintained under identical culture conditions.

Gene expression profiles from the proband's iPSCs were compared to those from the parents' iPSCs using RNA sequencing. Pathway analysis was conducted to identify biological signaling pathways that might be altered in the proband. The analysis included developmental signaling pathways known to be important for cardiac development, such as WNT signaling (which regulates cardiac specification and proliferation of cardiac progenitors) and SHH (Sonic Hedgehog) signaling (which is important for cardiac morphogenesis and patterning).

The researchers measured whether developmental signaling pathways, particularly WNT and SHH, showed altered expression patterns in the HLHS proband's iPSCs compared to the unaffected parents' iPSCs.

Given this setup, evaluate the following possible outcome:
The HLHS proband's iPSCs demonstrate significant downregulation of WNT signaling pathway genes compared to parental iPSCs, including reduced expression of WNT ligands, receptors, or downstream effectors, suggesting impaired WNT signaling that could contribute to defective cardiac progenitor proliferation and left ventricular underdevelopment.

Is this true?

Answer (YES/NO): YES